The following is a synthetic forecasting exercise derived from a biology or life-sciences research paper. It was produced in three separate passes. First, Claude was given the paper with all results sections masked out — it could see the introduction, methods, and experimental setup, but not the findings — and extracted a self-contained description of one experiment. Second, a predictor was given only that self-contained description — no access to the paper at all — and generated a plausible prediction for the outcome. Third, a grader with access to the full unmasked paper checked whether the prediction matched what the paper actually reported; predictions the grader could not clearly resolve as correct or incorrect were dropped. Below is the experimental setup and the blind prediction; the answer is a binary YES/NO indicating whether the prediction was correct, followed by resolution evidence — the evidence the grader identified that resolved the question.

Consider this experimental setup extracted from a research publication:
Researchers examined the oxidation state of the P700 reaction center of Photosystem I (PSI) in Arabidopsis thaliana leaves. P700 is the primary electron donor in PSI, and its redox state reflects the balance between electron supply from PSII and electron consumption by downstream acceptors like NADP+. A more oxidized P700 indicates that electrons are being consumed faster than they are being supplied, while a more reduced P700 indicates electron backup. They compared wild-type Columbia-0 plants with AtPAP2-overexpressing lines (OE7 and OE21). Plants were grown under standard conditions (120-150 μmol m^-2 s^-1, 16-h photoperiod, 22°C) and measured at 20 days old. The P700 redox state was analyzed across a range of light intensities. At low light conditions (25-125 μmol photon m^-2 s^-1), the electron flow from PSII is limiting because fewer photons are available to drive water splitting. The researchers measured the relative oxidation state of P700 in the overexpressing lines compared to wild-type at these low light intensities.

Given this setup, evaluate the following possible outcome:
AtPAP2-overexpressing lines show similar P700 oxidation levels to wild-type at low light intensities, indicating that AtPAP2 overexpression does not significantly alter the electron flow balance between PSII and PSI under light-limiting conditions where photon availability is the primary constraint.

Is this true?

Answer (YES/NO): NO